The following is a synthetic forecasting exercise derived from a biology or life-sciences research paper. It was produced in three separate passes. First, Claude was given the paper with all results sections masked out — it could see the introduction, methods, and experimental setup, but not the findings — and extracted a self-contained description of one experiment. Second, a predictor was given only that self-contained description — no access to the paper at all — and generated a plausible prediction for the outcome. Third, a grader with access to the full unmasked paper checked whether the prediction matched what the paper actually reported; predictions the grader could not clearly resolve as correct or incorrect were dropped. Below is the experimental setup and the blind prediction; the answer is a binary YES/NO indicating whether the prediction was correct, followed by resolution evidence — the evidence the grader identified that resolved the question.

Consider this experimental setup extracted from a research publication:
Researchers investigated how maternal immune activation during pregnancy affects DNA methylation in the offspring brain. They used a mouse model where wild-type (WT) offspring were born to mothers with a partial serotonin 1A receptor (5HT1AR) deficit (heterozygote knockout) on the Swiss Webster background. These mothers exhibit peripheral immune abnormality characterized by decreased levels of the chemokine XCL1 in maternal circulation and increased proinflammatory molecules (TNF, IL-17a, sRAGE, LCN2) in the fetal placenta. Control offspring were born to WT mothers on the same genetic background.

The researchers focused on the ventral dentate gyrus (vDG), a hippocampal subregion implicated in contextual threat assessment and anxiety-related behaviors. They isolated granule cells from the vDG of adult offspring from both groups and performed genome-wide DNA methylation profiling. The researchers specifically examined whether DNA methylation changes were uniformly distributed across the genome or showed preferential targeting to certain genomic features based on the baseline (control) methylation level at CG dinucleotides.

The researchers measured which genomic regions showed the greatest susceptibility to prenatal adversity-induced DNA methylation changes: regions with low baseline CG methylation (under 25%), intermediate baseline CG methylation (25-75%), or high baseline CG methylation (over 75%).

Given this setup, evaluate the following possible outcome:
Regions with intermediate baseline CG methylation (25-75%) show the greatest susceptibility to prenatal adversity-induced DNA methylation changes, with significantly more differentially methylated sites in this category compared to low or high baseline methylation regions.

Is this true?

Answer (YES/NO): YES